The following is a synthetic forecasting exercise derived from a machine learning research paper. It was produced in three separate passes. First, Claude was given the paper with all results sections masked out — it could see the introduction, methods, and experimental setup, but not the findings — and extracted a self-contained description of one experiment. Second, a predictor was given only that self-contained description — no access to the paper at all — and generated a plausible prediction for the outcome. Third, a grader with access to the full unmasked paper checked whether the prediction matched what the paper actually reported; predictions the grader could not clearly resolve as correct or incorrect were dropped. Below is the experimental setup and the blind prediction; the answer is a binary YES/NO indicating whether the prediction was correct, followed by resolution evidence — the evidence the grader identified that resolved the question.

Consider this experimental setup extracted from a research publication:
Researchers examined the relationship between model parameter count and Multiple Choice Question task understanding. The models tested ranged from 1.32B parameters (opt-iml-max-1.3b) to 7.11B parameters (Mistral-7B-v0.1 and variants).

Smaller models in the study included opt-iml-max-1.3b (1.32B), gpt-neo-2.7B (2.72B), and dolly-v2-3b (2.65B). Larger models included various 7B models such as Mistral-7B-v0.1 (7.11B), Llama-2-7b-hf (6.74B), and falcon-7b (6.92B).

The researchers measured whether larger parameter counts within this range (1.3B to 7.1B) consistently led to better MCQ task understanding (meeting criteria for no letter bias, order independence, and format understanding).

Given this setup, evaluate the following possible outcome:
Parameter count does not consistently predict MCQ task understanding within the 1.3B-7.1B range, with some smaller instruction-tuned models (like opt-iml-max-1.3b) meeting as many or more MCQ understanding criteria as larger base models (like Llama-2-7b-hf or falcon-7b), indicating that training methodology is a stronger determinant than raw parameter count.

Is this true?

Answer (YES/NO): YES